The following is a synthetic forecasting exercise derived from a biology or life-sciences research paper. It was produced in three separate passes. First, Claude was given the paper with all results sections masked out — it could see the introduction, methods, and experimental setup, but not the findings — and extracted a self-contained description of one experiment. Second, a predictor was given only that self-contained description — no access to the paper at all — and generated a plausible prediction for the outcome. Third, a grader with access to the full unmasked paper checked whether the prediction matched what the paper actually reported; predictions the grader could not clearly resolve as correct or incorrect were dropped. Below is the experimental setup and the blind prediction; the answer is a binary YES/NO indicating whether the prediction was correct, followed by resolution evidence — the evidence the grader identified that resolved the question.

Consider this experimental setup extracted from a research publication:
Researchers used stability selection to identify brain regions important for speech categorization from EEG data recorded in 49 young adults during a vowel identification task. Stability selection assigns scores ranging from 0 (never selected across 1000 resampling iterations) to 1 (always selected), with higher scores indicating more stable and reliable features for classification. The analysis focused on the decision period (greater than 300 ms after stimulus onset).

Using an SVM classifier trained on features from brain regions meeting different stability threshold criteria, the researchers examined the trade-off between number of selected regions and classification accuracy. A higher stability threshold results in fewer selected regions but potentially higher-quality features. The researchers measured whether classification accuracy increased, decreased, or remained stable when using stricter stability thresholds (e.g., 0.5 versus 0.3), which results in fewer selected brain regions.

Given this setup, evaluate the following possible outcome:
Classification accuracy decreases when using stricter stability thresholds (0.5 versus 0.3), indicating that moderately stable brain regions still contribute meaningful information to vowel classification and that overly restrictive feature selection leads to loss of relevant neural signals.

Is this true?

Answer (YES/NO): YES